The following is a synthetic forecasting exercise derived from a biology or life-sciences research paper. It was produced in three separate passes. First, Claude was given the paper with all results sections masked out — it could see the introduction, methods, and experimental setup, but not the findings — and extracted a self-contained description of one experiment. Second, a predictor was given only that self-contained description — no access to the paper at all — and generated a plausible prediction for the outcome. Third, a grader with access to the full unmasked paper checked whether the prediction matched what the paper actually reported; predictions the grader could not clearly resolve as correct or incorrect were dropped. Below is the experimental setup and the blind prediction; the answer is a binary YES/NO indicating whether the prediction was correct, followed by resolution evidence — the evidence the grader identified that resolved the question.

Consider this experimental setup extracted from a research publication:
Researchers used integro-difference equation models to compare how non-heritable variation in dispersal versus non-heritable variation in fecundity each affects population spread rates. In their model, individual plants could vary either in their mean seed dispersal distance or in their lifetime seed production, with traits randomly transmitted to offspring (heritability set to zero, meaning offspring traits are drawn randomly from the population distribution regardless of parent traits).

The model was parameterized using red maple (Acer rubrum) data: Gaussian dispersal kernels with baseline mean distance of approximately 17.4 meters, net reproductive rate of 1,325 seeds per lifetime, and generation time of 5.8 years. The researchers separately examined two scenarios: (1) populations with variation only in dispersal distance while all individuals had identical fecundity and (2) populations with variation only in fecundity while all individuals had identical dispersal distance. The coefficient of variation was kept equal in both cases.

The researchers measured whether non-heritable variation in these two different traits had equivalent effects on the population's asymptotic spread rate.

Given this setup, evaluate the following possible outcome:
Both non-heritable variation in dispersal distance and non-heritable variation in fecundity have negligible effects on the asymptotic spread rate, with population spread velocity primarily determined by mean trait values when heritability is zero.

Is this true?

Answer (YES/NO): NO